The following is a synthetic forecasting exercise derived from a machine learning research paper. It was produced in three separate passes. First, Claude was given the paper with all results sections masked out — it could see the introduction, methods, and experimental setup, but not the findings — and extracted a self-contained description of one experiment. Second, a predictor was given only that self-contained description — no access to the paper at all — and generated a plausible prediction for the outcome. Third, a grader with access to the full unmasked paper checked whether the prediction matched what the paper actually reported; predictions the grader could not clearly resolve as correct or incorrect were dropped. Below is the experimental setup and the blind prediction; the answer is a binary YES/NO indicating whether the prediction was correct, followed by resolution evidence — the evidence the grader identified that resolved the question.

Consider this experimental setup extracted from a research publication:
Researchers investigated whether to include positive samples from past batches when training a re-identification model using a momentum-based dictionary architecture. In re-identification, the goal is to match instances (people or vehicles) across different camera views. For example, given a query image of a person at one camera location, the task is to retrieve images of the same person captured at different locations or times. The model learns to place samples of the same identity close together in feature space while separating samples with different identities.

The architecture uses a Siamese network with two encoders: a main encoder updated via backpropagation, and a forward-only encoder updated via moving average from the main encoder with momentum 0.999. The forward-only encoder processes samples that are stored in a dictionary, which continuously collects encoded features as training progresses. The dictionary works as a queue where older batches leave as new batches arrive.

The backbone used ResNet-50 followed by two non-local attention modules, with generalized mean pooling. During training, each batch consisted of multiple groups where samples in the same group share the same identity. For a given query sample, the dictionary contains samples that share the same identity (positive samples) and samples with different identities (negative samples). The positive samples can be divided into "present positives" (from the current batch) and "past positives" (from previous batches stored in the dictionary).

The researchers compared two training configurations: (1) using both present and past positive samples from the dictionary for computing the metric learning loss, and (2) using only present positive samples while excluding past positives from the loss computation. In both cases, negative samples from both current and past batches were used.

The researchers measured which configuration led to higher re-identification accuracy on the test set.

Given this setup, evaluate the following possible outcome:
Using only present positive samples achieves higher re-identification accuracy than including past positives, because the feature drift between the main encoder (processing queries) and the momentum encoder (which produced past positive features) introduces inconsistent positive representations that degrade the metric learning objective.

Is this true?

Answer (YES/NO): YES